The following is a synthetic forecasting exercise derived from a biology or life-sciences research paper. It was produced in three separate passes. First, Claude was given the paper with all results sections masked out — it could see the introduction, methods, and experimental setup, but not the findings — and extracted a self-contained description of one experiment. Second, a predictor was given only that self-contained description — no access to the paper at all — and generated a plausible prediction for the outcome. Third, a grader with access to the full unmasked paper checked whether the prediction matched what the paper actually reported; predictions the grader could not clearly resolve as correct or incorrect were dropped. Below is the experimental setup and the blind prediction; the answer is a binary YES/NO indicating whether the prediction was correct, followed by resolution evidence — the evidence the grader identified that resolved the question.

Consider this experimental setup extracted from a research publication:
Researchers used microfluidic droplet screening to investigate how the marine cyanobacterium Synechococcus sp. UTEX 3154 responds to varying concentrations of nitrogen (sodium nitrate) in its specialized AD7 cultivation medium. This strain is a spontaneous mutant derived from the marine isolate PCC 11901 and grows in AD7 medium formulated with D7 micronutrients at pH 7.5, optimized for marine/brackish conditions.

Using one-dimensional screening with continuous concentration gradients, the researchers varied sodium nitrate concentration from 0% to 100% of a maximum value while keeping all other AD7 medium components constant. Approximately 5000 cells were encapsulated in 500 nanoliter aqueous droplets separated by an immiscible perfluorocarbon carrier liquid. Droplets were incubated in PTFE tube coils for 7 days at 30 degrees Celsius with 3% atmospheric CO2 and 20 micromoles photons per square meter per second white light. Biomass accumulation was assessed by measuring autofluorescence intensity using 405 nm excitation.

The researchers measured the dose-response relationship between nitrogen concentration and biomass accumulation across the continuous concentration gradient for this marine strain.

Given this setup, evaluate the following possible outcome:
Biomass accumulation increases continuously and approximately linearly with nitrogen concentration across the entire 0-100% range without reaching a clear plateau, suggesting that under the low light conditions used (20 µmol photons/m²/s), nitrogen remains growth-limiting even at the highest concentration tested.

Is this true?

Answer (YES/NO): NO